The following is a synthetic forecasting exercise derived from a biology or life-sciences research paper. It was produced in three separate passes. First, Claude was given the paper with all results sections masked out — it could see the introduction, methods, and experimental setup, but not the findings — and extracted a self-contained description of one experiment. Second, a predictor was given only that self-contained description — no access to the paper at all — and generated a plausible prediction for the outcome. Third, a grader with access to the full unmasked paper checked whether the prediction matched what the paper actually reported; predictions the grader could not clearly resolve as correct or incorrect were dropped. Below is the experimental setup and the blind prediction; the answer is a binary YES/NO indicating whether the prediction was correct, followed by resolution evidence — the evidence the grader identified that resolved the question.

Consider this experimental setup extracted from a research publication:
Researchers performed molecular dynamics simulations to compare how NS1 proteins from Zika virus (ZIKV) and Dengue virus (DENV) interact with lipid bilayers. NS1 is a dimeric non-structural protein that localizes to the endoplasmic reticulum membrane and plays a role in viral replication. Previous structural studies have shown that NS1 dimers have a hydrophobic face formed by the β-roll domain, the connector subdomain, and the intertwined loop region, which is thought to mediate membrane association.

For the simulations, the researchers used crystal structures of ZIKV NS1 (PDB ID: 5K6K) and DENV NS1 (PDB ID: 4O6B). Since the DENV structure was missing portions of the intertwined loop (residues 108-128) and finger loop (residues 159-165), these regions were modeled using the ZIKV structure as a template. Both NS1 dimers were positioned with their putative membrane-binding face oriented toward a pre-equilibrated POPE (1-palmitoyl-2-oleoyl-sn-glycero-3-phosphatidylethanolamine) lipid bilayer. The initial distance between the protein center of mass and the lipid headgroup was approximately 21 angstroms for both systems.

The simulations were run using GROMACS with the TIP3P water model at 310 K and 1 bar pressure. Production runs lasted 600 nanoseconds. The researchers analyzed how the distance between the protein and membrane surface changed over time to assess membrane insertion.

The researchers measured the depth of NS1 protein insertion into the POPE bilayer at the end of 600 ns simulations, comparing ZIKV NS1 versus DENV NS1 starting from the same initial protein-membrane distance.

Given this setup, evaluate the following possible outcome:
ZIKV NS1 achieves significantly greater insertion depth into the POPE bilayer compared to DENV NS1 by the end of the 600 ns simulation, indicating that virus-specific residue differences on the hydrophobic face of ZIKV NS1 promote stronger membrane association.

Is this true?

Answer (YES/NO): YES